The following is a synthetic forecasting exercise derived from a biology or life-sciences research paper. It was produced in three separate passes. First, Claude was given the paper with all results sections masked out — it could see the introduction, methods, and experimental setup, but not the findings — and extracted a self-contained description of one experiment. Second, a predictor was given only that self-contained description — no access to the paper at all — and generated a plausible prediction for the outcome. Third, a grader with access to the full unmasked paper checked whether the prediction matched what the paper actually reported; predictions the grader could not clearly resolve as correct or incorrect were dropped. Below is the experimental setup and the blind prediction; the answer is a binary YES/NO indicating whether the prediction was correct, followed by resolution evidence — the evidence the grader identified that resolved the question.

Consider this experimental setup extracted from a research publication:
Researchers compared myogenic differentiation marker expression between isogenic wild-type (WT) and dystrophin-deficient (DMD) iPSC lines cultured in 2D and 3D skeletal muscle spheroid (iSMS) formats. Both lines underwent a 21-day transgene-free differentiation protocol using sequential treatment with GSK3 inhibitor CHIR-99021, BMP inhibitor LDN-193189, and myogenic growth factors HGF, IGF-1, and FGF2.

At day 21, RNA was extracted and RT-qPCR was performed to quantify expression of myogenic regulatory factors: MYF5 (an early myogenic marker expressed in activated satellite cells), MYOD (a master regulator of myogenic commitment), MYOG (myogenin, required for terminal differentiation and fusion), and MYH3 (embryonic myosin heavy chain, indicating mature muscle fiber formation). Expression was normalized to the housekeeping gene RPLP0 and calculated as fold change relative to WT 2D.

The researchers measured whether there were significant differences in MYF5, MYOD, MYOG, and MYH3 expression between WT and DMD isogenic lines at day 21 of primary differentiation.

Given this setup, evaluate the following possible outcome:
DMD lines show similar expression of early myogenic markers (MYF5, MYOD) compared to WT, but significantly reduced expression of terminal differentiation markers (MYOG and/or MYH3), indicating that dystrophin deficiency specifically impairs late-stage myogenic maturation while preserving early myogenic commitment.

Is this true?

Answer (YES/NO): NO